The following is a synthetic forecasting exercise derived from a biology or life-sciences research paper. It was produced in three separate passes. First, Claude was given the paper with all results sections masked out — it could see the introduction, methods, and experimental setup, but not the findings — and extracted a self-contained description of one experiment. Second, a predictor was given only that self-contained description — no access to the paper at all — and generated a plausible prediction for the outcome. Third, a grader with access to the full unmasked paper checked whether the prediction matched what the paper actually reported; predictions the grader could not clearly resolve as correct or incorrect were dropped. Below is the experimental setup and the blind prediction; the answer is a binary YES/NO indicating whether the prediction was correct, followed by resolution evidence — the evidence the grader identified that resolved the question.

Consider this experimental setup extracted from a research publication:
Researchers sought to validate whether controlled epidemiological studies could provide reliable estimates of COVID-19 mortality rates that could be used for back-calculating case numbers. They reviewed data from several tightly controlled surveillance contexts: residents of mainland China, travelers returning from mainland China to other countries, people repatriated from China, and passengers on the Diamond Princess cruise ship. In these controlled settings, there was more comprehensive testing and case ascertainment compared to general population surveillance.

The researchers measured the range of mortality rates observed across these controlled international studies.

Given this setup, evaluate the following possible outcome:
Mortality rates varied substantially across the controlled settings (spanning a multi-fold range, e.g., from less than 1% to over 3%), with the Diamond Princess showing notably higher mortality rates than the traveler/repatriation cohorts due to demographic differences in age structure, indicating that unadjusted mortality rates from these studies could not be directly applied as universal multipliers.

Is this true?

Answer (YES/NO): NO